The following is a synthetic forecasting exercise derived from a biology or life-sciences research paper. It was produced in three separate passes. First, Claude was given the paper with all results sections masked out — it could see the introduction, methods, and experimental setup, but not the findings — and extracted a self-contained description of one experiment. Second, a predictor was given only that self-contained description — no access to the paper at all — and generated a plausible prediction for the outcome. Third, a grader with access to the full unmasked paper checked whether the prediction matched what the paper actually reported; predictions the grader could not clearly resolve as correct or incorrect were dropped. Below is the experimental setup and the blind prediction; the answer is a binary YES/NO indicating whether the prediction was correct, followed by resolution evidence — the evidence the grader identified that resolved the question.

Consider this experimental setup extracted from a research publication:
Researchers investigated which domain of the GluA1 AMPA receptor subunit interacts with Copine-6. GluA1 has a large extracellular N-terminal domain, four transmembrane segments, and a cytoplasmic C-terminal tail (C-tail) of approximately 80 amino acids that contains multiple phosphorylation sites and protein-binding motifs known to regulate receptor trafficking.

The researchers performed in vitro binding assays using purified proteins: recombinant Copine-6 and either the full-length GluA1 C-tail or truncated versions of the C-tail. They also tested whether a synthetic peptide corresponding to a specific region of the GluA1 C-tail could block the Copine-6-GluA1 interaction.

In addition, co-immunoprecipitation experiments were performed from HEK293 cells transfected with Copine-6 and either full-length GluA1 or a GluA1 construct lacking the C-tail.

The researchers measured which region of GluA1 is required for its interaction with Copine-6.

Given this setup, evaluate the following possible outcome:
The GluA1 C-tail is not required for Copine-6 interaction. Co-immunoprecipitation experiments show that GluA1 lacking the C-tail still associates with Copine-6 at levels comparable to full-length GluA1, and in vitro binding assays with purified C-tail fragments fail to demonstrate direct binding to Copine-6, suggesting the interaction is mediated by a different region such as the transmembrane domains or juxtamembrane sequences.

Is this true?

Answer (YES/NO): NO